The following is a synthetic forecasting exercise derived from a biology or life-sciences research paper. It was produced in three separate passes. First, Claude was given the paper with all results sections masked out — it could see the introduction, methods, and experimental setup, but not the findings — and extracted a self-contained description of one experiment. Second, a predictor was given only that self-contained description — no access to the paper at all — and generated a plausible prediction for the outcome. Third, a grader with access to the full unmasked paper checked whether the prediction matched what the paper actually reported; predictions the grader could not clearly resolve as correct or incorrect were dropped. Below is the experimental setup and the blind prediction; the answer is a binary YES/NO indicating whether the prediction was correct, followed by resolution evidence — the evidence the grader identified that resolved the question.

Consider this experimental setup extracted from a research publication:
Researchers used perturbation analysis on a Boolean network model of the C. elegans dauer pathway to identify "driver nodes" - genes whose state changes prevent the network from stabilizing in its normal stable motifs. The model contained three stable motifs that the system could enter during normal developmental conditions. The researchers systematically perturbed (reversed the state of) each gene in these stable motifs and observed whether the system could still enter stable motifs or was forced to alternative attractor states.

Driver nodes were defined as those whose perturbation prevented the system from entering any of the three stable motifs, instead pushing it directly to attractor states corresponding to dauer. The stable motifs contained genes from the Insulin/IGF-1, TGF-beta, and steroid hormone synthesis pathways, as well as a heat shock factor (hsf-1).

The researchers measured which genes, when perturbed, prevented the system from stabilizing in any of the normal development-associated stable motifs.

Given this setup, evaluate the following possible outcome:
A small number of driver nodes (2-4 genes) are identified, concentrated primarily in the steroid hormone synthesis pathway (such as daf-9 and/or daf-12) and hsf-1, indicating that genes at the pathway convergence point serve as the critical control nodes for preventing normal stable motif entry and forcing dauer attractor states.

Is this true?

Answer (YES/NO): NO